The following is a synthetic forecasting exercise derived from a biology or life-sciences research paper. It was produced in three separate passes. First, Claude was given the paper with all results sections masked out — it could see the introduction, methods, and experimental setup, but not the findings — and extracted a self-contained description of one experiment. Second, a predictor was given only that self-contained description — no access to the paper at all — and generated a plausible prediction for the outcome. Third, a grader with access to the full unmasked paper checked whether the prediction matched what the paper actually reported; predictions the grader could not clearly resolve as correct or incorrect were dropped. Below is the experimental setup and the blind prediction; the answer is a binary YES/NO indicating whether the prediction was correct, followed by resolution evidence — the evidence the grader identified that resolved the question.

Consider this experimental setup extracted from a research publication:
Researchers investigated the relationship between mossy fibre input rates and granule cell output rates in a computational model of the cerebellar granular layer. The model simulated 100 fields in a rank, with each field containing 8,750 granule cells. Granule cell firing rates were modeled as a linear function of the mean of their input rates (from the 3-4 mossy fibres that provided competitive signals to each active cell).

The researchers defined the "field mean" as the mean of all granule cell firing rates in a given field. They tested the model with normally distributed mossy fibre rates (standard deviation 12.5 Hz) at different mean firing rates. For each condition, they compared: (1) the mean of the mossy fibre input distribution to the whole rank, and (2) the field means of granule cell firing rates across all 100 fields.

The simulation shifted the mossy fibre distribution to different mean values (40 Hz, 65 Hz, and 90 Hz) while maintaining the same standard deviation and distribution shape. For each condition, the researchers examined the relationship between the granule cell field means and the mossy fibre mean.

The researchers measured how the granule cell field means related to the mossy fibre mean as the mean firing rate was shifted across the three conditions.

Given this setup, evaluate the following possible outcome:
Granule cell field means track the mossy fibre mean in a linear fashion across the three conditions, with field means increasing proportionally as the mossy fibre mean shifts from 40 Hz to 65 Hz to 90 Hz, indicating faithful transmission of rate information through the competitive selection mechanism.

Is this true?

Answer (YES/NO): YES